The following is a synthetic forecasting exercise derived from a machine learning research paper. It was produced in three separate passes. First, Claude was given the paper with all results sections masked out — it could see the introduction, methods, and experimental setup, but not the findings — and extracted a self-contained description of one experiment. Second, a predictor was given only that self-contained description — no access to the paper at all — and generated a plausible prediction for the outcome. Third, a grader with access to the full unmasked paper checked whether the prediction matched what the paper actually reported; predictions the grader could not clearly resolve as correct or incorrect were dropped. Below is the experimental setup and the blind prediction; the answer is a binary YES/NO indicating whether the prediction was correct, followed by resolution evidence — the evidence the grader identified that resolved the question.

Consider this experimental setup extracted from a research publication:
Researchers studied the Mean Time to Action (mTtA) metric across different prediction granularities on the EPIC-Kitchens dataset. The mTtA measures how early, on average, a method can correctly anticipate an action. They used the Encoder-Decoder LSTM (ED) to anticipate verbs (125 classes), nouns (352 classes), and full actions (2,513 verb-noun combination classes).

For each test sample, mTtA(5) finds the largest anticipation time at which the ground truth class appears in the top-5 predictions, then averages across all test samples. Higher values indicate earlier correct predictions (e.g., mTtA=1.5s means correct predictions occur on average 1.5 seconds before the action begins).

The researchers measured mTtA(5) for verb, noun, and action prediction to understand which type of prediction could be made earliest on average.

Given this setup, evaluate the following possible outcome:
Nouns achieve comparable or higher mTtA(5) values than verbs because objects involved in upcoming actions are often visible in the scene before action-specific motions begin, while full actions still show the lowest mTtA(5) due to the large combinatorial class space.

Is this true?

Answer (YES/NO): NO